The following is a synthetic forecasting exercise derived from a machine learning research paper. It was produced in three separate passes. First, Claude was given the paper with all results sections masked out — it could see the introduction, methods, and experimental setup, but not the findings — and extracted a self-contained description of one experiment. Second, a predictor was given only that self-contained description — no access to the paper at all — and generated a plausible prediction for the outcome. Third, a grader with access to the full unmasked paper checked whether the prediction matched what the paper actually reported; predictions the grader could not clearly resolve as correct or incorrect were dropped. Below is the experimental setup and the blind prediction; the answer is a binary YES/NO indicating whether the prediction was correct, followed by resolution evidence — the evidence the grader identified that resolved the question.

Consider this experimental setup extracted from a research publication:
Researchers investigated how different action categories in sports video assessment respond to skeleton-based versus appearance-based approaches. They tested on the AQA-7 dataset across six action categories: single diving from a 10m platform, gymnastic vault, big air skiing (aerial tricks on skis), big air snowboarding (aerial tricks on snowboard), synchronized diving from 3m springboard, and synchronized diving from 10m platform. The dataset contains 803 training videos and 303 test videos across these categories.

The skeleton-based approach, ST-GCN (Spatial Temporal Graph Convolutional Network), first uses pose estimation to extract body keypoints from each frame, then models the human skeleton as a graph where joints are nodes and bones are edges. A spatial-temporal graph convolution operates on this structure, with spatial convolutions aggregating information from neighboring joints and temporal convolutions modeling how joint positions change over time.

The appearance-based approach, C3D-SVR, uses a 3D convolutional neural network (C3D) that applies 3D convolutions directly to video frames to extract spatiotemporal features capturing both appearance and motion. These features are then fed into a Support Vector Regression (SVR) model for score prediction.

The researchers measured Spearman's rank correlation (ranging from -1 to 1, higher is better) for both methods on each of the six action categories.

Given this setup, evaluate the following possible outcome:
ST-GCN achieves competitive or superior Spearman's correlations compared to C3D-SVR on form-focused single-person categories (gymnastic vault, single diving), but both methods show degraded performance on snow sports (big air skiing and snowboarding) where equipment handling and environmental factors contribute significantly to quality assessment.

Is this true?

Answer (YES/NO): NO